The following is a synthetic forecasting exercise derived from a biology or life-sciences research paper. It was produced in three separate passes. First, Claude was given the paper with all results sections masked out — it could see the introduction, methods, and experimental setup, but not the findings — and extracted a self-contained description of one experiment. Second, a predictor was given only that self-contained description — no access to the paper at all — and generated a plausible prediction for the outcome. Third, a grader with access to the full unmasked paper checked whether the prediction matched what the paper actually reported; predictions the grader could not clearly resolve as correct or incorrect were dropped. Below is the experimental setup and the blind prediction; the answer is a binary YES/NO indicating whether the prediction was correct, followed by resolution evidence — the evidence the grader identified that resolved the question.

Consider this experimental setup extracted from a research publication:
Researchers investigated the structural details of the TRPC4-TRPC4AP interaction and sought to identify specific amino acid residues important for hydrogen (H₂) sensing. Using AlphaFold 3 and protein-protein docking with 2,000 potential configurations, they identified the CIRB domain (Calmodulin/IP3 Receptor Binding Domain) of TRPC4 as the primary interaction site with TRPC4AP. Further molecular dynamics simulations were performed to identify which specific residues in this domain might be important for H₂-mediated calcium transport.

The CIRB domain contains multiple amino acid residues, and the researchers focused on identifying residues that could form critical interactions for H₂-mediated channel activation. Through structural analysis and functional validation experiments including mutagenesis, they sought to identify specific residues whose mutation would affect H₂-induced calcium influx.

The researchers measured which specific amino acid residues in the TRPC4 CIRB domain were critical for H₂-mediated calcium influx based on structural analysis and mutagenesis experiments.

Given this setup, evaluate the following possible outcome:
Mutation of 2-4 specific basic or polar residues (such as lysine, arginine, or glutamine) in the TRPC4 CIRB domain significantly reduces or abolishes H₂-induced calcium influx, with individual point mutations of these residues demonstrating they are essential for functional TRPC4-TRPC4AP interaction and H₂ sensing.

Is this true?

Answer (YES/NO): YES